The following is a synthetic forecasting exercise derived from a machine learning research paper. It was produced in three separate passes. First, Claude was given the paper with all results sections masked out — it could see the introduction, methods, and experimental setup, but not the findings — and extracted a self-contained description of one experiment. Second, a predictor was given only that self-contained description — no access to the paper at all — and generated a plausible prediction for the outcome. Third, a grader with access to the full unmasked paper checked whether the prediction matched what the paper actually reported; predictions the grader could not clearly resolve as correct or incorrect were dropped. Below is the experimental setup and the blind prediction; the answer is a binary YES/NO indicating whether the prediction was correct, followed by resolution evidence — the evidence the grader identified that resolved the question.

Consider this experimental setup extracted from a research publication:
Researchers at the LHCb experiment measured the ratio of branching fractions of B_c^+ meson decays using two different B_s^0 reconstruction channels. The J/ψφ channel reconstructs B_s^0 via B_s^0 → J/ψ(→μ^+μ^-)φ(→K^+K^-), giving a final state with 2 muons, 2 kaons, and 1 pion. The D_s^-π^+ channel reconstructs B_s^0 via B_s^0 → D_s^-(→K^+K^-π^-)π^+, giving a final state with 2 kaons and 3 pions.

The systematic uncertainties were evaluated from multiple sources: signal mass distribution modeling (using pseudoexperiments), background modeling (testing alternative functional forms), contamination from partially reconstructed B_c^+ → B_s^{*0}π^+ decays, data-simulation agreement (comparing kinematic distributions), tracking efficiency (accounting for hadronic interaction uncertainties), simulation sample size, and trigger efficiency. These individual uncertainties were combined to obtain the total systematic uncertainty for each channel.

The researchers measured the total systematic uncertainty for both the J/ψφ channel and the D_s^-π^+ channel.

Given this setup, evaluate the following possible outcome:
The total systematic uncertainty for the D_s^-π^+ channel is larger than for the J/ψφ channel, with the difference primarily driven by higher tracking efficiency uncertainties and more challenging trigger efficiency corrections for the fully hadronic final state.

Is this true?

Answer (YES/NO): NO